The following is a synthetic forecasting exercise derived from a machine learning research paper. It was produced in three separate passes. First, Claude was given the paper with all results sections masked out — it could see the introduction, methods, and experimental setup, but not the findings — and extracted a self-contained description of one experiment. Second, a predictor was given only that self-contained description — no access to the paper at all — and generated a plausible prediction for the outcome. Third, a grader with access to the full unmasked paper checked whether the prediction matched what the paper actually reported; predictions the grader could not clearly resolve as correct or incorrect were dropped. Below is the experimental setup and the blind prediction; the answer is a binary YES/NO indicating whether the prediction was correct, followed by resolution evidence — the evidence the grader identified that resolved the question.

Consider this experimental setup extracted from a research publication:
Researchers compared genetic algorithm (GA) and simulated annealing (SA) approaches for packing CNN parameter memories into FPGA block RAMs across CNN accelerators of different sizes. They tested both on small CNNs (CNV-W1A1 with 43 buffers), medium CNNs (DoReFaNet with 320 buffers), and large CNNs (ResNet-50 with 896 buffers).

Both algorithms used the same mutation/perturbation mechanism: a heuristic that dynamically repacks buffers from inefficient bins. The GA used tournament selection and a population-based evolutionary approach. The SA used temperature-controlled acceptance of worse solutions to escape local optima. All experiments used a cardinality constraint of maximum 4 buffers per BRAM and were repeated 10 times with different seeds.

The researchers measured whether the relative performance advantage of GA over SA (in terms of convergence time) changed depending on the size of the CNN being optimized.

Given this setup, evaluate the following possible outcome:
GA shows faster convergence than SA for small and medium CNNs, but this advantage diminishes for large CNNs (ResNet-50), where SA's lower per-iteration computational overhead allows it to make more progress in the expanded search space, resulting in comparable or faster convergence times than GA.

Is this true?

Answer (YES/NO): NO